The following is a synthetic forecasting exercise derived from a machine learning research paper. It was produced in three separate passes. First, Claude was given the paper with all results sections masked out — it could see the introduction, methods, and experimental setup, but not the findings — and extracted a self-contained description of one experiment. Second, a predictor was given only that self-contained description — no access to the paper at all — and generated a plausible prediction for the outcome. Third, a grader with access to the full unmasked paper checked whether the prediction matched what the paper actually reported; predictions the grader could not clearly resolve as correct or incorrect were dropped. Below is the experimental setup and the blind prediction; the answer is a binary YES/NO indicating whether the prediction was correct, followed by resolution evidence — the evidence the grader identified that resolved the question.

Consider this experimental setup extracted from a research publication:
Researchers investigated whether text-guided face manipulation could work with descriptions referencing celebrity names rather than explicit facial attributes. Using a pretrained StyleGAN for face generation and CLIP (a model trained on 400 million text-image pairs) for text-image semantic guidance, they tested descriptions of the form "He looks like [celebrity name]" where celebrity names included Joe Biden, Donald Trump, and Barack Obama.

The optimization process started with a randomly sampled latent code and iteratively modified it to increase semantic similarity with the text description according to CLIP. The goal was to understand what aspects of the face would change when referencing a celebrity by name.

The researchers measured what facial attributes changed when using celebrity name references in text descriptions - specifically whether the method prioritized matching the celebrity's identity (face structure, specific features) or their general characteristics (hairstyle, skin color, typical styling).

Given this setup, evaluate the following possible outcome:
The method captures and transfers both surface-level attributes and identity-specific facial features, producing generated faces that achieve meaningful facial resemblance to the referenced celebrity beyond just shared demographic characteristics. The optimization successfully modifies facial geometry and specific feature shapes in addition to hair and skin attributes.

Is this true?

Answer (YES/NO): NO